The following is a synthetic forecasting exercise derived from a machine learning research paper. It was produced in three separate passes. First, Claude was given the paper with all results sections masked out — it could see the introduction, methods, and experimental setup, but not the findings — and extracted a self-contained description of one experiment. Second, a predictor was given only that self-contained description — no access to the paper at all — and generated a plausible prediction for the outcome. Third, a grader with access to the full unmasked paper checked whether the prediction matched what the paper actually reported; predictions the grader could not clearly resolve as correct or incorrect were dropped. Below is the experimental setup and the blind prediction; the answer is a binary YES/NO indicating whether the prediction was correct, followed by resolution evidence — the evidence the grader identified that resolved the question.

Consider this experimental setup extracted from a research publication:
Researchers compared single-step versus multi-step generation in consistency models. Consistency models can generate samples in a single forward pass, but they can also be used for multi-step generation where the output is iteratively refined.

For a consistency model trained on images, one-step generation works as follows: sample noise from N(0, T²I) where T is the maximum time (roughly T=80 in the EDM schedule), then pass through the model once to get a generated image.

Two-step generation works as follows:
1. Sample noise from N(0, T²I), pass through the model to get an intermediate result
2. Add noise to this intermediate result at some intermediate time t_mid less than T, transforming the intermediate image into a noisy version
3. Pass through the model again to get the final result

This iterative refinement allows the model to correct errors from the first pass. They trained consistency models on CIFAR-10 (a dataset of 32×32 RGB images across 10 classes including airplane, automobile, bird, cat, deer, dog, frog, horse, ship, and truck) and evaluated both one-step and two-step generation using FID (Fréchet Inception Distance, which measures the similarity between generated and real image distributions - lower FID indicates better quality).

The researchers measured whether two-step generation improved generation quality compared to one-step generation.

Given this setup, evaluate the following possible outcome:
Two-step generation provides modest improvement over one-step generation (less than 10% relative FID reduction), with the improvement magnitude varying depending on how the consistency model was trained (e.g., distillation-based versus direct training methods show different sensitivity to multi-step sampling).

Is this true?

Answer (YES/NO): NO